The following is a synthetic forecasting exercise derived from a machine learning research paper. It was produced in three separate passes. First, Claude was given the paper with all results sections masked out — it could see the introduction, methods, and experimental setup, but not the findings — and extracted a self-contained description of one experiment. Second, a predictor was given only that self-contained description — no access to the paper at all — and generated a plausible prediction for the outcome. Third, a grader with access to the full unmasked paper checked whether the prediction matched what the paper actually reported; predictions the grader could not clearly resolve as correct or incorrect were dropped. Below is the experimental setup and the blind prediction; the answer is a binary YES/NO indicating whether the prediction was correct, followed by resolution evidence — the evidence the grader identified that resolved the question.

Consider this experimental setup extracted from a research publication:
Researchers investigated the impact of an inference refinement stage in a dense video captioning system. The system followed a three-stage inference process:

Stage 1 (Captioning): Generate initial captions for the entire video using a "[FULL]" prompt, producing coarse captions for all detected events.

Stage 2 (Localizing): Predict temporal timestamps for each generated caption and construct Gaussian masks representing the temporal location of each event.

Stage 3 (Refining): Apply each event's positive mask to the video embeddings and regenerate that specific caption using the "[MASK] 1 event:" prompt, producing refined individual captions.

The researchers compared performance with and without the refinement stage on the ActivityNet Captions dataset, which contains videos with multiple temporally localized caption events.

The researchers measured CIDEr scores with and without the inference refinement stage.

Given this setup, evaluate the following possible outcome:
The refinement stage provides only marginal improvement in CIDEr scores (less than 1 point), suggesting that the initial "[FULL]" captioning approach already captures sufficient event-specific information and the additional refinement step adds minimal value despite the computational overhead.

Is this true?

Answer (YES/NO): NO